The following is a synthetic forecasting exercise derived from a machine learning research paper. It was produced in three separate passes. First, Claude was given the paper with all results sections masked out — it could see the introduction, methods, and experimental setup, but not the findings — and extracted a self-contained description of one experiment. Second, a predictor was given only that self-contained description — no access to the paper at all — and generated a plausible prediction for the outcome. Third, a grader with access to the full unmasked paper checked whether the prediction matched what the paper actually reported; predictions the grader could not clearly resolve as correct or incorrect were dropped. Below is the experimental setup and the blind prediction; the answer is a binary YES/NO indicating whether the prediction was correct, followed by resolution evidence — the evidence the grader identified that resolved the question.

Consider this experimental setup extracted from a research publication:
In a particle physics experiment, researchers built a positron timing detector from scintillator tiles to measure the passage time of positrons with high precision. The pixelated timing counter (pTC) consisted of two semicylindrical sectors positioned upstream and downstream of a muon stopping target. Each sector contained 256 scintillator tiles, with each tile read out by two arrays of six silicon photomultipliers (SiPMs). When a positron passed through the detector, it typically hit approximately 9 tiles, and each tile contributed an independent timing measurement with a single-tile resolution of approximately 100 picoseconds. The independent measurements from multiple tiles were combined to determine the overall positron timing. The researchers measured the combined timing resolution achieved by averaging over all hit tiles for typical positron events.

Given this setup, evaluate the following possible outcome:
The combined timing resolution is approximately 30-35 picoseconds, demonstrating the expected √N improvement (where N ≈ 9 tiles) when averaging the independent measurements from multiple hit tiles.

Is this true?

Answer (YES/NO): NO